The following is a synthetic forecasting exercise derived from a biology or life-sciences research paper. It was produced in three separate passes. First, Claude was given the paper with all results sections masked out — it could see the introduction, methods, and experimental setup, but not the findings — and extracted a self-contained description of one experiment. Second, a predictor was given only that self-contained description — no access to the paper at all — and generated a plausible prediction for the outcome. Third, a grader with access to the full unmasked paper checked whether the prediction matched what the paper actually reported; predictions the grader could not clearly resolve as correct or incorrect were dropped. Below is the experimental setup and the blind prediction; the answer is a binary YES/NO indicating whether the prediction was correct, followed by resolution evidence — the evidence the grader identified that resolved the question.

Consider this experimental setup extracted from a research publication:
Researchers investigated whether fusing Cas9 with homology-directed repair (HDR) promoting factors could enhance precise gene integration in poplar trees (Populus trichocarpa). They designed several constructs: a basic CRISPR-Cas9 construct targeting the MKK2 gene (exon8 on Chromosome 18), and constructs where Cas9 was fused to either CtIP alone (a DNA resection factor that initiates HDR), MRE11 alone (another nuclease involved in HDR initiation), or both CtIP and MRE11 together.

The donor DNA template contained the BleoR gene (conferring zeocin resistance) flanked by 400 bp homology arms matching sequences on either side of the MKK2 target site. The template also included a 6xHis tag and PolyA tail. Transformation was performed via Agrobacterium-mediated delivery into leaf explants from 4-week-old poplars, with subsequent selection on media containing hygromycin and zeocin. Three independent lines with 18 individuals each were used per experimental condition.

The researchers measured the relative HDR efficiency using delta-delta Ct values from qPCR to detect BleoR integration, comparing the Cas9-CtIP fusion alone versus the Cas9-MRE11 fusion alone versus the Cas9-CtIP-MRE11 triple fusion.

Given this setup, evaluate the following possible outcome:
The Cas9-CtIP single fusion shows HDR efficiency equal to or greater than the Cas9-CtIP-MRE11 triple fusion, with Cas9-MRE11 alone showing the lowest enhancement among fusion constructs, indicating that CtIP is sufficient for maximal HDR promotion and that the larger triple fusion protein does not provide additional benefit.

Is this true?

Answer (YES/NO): NO